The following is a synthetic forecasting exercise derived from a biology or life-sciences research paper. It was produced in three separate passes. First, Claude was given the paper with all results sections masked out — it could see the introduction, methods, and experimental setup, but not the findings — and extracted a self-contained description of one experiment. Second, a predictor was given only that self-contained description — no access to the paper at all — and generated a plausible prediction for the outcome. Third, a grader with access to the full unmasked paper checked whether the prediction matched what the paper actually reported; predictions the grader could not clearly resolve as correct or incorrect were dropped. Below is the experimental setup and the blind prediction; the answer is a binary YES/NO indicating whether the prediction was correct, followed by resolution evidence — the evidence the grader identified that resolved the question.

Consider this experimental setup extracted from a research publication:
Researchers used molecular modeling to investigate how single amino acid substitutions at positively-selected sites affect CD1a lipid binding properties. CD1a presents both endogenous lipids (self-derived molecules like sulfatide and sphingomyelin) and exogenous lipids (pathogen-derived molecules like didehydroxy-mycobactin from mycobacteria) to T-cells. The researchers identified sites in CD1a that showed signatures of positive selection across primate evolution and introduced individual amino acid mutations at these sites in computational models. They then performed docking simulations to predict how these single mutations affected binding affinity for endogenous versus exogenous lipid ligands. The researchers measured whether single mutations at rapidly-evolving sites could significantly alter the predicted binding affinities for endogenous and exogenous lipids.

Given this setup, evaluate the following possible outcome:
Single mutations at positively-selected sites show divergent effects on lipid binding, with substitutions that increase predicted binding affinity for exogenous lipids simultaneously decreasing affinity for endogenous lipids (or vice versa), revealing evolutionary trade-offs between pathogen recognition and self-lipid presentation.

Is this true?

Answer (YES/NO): NO